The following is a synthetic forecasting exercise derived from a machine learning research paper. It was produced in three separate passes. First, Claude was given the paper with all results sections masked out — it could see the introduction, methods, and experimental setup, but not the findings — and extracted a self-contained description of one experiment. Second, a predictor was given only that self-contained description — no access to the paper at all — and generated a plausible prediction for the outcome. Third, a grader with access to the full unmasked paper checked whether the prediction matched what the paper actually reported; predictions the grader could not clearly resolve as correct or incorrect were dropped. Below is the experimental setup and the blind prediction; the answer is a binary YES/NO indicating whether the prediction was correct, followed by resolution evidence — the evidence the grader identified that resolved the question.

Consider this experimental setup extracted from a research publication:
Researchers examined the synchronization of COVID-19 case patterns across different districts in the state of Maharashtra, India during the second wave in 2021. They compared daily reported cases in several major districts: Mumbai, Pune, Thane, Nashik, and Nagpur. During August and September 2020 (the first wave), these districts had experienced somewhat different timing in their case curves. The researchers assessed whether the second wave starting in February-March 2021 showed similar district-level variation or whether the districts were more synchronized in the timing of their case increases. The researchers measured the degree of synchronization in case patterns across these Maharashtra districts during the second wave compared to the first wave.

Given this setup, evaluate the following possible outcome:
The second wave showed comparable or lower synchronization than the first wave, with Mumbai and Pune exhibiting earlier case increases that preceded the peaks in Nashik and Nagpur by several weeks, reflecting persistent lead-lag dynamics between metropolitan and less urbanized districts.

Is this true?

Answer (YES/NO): NO